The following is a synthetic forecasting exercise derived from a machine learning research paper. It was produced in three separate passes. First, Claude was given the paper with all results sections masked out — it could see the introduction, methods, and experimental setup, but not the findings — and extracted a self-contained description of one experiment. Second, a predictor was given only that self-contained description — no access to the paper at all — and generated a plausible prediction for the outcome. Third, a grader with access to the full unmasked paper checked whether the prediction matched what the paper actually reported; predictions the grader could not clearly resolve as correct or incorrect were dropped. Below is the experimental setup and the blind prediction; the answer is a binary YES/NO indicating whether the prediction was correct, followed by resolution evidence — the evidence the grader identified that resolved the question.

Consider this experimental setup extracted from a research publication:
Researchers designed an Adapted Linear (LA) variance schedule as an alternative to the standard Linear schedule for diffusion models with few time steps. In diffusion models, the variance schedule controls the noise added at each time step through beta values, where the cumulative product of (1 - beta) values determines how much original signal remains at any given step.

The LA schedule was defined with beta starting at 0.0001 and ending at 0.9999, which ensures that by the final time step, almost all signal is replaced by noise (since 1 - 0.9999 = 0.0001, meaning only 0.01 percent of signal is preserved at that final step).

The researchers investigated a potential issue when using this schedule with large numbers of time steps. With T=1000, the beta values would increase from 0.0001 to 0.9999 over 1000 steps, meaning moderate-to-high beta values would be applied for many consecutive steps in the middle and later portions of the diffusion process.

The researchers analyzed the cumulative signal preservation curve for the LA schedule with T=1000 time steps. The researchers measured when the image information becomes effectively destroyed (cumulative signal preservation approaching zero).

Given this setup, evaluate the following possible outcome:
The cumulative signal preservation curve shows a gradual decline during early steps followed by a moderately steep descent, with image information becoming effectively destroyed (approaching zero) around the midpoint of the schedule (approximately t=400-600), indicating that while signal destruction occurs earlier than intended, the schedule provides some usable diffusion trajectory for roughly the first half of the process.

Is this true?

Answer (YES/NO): NO